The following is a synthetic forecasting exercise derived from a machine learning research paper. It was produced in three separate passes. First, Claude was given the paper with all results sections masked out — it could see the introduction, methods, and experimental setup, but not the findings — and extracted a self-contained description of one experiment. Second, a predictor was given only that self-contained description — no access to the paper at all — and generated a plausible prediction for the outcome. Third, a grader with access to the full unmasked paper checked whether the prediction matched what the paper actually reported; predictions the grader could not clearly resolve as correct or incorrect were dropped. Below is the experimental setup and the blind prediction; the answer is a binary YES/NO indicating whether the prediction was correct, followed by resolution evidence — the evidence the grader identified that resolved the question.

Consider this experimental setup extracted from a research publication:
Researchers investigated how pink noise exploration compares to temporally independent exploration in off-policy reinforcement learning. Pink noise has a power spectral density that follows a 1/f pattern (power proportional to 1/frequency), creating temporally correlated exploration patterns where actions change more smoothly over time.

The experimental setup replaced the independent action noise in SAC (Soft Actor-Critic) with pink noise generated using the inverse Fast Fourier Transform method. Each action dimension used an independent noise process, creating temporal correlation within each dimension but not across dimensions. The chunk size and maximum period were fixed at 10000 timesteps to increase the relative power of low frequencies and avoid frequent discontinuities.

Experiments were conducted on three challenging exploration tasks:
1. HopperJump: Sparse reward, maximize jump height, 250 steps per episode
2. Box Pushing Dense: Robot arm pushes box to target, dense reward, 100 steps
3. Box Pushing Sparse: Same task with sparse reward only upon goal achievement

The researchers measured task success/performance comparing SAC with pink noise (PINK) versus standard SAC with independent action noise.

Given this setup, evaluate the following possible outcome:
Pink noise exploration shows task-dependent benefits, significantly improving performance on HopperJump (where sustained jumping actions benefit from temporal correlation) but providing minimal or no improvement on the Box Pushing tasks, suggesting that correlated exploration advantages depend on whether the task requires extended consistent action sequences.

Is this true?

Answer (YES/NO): NO